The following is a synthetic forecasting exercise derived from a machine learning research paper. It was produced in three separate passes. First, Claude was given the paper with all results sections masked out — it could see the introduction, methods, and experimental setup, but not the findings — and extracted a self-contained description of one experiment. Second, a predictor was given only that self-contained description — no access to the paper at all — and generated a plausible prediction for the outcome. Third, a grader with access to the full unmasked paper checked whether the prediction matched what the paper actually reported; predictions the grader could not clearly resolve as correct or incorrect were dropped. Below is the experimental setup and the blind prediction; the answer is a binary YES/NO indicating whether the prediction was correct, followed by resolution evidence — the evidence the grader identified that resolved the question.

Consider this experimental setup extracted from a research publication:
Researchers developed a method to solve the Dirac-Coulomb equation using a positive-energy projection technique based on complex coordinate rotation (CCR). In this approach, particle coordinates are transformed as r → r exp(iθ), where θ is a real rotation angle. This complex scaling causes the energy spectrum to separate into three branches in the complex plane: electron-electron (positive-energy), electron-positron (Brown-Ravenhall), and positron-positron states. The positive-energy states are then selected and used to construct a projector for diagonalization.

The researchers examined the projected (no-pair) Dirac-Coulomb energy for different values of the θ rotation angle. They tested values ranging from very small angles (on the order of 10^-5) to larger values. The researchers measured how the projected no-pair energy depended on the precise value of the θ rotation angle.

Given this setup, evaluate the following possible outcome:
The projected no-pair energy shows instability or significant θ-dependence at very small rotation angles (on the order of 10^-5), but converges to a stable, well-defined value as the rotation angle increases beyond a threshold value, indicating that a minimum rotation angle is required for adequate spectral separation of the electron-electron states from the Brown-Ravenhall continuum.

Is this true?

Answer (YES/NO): NO